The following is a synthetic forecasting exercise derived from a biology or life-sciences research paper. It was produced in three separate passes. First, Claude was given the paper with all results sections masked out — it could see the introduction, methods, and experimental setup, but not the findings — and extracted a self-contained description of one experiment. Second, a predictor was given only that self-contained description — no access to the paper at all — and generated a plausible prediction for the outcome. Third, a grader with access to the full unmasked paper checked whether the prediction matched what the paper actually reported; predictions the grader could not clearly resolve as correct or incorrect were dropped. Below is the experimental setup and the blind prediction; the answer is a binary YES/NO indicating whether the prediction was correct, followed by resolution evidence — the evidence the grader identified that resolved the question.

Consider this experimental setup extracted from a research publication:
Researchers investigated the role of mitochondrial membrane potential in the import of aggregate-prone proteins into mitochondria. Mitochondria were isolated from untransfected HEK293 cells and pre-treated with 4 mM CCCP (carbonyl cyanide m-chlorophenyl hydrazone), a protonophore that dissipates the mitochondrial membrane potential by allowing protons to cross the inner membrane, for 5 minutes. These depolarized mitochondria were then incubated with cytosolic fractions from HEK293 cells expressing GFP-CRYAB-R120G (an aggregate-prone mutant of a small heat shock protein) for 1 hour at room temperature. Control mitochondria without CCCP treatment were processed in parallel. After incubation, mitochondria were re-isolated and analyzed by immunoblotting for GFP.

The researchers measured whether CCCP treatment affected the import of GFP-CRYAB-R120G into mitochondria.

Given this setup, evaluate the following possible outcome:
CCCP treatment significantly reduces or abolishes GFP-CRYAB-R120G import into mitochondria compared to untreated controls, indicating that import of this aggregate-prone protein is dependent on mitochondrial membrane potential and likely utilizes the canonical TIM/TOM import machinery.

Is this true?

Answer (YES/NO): YES